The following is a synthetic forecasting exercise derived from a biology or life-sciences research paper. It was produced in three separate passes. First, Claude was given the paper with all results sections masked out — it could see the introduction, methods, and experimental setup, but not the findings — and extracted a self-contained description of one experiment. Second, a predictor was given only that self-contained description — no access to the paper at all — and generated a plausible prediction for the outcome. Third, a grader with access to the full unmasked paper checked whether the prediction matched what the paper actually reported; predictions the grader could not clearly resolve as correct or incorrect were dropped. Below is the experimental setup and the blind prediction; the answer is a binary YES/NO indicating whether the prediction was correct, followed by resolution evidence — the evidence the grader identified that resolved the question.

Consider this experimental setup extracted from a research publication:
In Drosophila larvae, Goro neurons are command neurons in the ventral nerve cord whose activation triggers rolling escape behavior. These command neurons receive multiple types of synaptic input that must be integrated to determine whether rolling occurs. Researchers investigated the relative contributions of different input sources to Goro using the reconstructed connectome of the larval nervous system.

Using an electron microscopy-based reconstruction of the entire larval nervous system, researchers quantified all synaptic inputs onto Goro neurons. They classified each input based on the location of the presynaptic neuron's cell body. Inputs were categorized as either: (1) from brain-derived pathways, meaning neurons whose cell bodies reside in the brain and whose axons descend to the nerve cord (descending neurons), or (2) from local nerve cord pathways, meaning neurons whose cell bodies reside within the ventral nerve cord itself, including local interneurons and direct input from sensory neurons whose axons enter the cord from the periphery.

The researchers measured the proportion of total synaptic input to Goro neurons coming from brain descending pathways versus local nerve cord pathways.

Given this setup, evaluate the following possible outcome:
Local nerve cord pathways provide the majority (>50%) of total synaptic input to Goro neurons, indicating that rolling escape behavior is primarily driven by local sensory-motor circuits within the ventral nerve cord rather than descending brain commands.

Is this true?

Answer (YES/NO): YES